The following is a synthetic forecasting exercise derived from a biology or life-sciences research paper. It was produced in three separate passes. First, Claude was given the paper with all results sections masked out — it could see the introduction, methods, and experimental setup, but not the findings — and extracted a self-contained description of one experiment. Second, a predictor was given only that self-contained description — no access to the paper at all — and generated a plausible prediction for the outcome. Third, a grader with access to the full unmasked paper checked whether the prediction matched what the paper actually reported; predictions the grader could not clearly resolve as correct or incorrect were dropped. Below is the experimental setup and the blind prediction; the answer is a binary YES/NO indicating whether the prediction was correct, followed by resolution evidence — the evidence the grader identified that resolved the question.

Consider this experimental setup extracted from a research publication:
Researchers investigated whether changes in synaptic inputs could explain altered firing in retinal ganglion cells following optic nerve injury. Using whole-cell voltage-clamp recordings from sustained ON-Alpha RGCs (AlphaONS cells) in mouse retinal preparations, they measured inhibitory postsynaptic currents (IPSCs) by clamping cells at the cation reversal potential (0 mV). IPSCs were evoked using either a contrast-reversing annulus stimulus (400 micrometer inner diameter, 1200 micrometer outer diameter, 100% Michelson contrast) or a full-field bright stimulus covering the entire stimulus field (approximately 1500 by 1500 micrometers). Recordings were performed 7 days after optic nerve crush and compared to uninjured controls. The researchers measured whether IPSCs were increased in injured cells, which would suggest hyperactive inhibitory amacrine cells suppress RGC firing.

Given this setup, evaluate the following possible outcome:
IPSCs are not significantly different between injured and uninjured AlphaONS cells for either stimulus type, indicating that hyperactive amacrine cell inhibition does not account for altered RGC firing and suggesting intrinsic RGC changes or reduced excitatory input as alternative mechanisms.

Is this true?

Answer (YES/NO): NO